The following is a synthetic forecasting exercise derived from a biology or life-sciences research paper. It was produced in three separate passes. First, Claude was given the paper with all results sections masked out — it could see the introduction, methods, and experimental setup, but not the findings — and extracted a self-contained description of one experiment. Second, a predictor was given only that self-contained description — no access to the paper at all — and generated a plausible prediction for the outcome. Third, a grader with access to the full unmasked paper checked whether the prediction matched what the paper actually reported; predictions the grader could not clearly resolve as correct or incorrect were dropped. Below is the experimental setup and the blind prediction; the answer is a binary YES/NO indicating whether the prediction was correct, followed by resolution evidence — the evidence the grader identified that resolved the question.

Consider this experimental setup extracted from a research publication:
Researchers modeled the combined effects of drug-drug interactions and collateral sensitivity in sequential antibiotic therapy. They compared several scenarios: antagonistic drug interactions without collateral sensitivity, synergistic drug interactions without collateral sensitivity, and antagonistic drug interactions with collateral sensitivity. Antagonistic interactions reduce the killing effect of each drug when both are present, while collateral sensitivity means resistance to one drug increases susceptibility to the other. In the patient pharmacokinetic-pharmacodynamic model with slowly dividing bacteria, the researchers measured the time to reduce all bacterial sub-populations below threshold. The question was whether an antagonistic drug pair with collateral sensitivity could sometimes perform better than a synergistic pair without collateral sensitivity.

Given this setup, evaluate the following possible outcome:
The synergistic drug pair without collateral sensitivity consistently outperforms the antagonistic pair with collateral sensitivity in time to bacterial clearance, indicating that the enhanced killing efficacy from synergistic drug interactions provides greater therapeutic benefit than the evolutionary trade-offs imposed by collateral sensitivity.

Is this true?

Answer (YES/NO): NO